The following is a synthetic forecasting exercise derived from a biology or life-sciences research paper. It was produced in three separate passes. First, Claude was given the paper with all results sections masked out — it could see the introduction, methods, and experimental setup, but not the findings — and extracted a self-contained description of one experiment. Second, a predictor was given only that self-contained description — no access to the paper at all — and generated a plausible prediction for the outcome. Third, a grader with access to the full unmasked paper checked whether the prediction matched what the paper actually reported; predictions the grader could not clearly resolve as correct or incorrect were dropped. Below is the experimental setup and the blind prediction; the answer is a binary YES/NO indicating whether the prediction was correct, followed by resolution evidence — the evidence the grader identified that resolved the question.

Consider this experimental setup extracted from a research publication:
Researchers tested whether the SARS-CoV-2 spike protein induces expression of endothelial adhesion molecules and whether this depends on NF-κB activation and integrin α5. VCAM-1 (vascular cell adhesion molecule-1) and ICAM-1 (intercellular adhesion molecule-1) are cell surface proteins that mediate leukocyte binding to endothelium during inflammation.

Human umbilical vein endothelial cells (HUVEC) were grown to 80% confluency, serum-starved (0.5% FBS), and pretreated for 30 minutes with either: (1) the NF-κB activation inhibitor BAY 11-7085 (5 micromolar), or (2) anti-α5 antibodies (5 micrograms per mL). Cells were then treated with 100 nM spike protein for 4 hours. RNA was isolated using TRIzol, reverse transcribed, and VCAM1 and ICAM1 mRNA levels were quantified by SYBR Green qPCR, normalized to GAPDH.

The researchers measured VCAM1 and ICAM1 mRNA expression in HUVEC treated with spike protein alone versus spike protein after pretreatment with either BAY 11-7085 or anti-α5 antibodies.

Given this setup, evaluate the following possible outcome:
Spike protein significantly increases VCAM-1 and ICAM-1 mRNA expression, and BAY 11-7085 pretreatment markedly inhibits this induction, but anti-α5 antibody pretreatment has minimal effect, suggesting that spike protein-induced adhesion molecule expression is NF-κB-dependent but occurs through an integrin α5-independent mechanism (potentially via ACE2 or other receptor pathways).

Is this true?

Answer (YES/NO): NO